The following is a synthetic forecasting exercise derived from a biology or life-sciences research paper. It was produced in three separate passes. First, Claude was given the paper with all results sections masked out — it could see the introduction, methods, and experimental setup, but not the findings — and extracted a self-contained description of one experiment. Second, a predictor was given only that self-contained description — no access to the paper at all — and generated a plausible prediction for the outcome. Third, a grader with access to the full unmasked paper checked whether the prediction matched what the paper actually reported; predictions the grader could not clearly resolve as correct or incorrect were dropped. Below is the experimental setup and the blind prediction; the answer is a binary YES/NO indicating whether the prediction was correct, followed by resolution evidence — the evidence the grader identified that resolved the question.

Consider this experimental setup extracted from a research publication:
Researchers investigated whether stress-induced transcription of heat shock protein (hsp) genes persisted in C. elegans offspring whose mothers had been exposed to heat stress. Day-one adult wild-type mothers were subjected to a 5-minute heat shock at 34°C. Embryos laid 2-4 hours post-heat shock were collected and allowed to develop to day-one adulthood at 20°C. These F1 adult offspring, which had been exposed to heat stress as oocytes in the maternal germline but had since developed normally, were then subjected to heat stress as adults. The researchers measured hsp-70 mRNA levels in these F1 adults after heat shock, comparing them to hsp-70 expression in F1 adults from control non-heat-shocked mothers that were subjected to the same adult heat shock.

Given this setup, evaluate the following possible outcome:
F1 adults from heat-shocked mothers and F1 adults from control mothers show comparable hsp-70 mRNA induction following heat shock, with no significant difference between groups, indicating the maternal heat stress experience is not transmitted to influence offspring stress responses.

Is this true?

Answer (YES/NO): NO